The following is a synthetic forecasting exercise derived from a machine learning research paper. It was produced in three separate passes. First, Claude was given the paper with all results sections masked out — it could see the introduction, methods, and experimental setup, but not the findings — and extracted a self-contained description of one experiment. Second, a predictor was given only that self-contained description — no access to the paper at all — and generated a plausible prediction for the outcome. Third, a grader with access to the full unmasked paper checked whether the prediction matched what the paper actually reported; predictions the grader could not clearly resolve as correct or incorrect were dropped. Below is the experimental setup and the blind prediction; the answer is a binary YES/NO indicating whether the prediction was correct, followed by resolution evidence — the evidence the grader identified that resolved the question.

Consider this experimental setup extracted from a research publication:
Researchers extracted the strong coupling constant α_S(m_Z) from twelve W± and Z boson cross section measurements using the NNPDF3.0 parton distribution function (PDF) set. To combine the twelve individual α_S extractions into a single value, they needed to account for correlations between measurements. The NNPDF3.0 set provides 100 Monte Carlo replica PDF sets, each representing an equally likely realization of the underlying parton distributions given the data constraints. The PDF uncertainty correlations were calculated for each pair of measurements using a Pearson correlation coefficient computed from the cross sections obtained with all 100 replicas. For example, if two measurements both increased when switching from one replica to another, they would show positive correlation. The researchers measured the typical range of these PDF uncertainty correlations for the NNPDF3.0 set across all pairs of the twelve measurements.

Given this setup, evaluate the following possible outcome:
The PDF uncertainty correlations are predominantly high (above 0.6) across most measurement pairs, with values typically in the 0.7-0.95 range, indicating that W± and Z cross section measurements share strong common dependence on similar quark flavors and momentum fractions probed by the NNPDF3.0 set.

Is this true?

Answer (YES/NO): NO